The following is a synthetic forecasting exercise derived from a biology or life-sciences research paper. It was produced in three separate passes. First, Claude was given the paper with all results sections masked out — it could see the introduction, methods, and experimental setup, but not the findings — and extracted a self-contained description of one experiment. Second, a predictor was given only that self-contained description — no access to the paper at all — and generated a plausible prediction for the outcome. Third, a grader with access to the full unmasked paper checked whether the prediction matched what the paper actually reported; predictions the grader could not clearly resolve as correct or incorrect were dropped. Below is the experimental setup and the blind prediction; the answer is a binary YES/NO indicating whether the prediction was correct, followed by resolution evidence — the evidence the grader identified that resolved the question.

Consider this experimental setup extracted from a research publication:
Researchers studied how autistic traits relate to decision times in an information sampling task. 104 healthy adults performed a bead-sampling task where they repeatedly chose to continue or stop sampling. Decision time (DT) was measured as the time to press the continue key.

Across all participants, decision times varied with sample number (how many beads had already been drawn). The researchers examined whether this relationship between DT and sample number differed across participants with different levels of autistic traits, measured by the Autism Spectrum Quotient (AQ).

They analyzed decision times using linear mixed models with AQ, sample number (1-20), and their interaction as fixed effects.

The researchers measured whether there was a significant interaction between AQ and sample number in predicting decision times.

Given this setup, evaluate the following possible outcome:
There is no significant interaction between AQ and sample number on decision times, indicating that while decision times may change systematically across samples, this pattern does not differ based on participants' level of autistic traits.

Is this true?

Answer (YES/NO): NO